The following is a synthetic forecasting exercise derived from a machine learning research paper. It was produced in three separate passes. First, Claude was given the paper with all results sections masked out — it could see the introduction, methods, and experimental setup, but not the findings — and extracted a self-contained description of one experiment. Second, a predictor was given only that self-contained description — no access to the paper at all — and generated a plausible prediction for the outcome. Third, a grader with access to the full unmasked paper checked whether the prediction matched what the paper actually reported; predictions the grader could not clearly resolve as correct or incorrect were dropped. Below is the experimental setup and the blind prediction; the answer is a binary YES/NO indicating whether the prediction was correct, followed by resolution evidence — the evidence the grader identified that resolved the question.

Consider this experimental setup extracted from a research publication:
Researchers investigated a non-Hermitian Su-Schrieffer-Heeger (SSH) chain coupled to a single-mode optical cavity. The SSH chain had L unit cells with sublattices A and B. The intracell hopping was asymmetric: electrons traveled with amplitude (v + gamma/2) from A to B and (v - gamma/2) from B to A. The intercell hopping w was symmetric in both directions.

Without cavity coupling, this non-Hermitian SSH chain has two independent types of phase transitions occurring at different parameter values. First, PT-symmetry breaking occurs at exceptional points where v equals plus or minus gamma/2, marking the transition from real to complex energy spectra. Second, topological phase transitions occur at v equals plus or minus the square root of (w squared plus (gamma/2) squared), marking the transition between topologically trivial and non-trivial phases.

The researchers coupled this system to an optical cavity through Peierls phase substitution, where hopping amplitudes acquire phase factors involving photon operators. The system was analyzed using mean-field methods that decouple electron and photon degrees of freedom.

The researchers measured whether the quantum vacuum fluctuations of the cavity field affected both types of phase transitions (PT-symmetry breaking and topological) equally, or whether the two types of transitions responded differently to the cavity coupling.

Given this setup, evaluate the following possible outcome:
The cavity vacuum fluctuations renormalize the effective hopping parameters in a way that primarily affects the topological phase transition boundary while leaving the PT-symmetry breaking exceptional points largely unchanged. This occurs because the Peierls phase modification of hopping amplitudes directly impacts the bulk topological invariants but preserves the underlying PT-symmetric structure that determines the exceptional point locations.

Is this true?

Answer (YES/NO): YES